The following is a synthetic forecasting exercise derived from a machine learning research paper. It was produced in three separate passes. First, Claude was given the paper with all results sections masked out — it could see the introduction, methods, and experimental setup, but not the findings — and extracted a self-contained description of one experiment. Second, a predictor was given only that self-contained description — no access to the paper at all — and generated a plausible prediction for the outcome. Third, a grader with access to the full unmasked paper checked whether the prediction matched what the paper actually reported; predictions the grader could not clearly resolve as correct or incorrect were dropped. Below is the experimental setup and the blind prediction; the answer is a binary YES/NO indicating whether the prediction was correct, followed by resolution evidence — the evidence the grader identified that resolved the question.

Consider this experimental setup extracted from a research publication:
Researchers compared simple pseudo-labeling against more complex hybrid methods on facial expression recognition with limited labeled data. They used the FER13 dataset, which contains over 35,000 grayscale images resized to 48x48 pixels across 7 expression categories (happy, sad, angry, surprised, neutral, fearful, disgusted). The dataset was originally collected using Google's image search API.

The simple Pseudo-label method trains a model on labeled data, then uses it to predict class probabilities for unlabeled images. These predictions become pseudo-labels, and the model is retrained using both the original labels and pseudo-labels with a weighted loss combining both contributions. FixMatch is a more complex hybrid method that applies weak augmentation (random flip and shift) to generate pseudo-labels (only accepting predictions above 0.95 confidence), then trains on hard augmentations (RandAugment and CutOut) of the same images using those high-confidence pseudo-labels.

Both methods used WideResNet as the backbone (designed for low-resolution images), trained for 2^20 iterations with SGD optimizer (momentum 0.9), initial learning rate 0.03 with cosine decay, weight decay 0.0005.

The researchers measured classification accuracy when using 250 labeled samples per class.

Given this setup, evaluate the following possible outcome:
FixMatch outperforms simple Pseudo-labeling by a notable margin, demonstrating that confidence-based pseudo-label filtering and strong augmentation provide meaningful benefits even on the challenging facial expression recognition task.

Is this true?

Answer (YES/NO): YES